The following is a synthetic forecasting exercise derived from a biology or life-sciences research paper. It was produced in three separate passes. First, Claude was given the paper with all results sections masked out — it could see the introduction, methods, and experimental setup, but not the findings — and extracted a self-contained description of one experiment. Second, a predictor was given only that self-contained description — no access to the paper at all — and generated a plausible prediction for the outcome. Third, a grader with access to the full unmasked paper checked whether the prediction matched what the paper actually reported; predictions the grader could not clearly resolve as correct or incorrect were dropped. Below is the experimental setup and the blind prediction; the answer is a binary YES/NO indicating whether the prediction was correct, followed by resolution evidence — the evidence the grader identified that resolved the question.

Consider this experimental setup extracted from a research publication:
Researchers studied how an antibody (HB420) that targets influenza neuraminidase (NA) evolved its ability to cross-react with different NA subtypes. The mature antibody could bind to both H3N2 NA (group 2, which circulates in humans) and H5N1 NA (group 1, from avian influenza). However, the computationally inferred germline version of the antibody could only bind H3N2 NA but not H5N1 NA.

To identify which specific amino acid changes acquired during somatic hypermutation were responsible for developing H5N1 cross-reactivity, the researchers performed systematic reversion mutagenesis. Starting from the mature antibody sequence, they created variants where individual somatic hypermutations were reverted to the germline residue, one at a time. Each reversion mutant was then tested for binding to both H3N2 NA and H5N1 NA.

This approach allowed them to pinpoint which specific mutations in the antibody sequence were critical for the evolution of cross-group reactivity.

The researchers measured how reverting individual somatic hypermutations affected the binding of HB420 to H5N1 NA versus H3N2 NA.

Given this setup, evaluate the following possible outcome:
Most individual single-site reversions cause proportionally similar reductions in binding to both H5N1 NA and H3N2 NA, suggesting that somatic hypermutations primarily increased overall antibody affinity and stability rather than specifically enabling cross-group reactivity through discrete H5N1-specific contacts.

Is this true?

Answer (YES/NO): NO